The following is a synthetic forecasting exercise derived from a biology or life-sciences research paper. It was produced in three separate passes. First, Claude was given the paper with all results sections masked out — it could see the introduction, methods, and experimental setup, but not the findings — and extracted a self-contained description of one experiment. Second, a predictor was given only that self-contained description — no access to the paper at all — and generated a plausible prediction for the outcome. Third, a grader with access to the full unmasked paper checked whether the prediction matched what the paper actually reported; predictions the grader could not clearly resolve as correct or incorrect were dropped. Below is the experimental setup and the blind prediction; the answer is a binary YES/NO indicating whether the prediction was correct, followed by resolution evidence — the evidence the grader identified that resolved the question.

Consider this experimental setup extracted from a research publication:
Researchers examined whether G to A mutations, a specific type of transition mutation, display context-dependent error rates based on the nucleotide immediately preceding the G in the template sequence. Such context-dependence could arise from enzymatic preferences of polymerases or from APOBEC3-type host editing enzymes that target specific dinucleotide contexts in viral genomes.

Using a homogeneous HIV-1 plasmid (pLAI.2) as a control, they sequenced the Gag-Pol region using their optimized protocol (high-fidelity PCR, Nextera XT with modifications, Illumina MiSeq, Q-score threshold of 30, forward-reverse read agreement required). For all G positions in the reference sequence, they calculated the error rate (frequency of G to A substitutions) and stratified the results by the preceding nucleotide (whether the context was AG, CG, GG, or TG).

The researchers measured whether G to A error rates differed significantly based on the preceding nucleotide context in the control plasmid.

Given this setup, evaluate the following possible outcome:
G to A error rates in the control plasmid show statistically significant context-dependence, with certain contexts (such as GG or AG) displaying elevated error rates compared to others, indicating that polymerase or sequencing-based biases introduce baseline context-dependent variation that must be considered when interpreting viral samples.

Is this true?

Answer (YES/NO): YES